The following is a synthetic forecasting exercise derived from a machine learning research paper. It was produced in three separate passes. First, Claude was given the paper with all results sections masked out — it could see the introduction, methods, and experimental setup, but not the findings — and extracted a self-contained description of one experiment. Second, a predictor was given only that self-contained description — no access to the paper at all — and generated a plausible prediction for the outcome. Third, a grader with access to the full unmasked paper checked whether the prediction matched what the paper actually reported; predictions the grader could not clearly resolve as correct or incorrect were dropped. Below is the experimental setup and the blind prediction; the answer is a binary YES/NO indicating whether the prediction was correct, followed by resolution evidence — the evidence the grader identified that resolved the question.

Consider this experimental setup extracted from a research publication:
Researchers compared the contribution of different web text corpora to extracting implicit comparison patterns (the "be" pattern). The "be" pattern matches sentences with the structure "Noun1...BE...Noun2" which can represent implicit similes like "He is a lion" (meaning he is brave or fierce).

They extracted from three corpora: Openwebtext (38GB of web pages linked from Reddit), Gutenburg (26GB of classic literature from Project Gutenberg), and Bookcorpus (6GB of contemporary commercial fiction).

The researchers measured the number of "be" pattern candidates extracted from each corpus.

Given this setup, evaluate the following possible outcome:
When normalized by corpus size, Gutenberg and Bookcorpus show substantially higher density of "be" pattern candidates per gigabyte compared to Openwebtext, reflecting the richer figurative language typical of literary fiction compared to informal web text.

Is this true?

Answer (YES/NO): NO